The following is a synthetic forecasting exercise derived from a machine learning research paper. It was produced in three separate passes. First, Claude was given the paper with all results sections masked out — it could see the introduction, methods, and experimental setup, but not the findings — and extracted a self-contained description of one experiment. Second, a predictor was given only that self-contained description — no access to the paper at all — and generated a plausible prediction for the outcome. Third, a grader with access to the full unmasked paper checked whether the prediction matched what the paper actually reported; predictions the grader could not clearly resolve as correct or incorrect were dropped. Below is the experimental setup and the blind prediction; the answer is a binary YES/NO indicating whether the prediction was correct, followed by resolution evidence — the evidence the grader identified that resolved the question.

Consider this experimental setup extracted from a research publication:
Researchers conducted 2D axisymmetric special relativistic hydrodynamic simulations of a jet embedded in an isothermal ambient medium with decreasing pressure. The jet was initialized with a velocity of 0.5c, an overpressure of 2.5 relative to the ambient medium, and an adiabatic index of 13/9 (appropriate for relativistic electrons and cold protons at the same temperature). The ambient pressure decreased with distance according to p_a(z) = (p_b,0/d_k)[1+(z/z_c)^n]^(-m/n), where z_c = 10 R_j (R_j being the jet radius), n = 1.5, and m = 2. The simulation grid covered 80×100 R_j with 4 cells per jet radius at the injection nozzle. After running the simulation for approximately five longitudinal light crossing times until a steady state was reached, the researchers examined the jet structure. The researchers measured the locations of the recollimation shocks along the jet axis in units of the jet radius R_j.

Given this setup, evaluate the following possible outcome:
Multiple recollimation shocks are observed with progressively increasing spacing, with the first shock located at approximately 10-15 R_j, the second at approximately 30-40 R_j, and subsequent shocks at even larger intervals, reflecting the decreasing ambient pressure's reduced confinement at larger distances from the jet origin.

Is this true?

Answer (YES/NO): NO